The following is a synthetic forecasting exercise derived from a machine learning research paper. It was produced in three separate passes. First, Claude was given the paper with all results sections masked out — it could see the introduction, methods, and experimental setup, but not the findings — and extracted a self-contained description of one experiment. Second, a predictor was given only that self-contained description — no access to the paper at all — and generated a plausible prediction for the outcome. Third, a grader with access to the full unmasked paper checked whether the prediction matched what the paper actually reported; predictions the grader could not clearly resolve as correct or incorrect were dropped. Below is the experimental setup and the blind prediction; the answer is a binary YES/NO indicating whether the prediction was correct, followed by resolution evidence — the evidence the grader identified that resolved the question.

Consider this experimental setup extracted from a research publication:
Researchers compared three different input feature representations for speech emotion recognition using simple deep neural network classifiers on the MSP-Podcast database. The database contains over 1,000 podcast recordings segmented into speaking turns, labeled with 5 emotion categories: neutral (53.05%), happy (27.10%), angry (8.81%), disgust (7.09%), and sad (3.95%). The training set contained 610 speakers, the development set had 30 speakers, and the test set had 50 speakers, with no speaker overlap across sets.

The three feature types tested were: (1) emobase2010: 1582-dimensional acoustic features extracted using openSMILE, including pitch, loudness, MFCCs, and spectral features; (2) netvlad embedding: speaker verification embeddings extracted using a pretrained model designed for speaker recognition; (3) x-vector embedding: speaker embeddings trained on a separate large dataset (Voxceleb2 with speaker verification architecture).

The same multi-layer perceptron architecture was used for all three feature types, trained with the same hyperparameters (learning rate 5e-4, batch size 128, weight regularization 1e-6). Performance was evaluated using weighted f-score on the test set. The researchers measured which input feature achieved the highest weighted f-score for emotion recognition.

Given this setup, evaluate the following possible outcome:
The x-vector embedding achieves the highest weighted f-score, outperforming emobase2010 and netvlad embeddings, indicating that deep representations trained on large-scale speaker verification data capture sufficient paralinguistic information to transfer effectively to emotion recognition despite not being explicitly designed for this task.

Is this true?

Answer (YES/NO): NO